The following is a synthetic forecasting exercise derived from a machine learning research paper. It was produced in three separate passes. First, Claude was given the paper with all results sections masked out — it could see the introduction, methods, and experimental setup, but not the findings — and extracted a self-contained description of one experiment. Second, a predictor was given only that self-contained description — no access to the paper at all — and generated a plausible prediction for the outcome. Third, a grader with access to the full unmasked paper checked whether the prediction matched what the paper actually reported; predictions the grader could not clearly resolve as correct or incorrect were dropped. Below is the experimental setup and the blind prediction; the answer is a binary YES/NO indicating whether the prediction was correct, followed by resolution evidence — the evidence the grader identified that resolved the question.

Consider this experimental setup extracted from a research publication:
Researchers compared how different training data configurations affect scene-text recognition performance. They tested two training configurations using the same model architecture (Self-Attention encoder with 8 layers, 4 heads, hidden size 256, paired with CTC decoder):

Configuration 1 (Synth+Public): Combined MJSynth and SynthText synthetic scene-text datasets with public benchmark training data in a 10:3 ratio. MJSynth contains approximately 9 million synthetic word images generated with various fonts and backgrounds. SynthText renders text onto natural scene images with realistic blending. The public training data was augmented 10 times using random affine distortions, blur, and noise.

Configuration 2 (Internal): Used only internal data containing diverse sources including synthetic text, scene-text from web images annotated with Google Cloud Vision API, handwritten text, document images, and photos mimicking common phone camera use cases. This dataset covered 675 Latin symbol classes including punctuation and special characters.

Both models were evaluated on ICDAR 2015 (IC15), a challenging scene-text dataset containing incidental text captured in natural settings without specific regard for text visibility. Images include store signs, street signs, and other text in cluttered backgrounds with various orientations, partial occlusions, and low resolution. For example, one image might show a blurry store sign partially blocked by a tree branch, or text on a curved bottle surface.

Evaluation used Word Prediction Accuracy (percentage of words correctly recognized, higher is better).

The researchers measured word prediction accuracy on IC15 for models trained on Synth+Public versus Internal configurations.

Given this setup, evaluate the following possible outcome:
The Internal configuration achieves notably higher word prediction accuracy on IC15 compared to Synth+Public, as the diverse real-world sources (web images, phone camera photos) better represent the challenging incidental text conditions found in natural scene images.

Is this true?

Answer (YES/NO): YES